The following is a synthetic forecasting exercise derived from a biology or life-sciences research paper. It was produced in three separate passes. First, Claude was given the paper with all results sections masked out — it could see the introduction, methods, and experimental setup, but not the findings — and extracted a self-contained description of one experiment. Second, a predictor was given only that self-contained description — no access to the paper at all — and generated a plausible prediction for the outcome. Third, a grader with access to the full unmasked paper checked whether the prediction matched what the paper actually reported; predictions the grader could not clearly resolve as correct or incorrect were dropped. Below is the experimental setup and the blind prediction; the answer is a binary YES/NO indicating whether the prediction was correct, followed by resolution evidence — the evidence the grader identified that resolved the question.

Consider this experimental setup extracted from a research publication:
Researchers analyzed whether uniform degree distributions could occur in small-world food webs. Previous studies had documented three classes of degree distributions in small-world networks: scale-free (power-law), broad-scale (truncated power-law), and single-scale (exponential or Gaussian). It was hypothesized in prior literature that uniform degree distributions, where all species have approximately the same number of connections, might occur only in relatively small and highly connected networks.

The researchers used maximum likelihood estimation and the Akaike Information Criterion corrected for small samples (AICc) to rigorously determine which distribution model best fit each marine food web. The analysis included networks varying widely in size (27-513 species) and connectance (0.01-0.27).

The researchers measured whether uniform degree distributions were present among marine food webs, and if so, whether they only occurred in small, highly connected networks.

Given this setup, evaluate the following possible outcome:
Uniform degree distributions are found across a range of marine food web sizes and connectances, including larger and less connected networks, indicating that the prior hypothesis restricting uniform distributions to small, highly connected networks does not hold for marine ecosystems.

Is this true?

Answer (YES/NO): NO